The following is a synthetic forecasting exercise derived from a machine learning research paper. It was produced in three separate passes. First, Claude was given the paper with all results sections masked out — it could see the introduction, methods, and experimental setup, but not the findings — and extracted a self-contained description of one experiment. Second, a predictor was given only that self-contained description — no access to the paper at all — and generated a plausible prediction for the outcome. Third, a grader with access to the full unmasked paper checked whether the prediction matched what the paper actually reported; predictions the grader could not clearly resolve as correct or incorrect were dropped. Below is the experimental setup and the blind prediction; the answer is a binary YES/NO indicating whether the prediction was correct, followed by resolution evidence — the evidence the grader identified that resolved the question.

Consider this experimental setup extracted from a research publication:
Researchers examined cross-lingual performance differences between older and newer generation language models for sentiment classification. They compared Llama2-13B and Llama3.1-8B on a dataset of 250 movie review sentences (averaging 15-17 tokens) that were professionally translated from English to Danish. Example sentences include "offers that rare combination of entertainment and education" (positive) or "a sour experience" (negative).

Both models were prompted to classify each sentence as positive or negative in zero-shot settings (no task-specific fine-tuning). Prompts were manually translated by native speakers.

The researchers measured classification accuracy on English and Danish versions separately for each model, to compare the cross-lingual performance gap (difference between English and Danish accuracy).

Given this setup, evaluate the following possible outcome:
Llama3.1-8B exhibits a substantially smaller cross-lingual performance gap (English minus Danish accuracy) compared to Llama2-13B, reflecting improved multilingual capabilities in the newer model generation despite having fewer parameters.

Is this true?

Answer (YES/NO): NO